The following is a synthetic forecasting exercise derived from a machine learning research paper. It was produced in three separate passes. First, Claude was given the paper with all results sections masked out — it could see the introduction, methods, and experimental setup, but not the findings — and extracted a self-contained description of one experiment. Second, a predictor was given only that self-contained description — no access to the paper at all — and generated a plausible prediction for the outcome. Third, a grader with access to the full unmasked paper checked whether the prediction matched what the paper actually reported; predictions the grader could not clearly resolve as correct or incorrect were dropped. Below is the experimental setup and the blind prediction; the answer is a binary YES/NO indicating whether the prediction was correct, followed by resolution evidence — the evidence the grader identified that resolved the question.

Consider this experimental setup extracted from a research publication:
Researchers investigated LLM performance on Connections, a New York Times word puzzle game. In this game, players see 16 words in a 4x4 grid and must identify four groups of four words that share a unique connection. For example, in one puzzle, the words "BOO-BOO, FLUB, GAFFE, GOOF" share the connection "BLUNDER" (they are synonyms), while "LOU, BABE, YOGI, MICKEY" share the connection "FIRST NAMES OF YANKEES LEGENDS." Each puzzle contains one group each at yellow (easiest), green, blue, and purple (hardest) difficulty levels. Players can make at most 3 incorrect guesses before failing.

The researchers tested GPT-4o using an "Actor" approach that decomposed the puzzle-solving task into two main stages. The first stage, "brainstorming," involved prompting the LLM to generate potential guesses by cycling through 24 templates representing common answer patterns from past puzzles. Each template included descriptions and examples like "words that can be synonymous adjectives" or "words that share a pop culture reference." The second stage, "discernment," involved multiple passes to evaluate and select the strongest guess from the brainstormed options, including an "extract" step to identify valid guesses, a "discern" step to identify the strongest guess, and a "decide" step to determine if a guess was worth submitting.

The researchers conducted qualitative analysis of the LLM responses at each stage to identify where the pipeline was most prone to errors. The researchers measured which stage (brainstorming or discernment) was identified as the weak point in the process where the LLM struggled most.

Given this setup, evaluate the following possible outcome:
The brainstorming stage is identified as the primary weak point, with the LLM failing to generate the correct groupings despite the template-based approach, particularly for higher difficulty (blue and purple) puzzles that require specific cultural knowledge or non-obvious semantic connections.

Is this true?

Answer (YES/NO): NO